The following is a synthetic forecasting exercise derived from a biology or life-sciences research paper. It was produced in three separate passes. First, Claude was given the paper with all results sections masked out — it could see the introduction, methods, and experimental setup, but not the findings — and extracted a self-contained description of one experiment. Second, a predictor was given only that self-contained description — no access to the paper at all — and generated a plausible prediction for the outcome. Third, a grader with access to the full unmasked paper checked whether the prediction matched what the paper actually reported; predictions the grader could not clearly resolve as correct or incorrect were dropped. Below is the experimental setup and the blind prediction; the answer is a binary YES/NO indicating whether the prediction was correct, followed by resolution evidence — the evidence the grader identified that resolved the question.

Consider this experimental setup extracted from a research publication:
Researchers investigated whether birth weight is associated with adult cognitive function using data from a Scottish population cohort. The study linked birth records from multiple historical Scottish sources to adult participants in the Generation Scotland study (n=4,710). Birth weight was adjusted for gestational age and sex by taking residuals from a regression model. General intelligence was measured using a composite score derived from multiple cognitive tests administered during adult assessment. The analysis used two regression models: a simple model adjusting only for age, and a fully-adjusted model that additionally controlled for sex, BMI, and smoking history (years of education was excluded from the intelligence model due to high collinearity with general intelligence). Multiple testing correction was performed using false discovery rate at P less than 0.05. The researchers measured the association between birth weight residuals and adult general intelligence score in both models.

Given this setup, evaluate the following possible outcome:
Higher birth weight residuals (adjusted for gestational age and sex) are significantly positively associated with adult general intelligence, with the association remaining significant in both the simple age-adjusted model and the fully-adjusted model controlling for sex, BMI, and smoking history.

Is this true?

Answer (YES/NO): YES